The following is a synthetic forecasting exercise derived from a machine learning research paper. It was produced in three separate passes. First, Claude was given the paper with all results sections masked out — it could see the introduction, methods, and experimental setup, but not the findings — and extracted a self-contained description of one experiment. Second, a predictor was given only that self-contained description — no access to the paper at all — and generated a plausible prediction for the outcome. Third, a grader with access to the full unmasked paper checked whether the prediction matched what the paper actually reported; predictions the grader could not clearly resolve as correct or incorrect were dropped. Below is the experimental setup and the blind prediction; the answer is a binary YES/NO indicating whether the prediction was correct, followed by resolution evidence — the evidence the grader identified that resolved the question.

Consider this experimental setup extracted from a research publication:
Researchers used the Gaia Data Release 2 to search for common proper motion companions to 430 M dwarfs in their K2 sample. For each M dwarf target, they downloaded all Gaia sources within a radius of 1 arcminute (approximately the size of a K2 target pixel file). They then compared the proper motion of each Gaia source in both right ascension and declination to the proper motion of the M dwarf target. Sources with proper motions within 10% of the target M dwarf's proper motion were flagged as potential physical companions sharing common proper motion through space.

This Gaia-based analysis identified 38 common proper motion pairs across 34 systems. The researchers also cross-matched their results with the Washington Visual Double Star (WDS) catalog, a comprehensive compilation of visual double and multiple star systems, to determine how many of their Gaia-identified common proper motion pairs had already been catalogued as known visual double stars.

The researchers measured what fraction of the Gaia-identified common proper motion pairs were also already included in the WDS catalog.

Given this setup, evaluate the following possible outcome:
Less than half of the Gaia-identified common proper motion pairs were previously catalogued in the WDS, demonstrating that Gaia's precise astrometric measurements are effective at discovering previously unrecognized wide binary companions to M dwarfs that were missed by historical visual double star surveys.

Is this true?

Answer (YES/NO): NO